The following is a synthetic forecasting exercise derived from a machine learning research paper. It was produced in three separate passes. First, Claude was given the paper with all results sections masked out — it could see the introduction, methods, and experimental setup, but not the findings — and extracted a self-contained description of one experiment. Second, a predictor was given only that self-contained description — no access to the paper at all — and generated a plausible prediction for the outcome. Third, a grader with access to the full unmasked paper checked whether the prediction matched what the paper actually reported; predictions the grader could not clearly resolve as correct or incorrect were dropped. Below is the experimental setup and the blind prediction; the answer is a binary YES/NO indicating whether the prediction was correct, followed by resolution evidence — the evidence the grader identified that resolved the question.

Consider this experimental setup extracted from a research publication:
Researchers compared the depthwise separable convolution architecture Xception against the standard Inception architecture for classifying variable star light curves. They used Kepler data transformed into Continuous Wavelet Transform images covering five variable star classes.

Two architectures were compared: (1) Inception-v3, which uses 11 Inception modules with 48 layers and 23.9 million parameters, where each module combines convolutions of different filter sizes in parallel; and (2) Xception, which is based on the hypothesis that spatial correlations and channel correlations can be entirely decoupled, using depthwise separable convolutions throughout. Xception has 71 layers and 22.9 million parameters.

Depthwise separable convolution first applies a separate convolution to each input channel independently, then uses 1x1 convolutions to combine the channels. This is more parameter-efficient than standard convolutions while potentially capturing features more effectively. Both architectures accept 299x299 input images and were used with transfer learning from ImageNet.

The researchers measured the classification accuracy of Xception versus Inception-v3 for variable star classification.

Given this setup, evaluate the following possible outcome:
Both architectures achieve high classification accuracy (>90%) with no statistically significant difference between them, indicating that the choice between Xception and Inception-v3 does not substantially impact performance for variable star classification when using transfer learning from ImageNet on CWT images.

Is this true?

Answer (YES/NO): YES